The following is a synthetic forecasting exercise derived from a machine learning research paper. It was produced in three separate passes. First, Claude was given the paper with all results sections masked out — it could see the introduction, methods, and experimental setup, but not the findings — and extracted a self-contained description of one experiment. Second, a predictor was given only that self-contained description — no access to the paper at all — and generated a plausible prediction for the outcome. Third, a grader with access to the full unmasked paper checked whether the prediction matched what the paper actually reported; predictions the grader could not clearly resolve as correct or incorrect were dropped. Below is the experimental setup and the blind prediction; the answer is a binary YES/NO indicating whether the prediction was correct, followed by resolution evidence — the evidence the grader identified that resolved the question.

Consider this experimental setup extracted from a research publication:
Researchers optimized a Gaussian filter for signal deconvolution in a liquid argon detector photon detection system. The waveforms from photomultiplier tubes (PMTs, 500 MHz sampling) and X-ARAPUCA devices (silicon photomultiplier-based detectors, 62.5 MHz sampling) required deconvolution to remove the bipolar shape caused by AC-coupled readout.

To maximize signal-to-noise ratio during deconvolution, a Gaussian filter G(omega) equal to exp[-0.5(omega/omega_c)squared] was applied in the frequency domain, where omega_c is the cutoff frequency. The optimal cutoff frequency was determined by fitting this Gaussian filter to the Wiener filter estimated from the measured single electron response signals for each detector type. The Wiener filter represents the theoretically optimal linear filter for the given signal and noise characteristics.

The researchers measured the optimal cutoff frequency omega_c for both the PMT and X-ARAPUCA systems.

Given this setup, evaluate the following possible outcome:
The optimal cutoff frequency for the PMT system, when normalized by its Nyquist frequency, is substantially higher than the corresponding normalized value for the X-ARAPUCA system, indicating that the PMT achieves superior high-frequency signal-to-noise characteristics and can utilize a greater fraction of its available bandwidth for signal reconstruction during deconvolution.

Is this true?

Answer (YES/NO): YES